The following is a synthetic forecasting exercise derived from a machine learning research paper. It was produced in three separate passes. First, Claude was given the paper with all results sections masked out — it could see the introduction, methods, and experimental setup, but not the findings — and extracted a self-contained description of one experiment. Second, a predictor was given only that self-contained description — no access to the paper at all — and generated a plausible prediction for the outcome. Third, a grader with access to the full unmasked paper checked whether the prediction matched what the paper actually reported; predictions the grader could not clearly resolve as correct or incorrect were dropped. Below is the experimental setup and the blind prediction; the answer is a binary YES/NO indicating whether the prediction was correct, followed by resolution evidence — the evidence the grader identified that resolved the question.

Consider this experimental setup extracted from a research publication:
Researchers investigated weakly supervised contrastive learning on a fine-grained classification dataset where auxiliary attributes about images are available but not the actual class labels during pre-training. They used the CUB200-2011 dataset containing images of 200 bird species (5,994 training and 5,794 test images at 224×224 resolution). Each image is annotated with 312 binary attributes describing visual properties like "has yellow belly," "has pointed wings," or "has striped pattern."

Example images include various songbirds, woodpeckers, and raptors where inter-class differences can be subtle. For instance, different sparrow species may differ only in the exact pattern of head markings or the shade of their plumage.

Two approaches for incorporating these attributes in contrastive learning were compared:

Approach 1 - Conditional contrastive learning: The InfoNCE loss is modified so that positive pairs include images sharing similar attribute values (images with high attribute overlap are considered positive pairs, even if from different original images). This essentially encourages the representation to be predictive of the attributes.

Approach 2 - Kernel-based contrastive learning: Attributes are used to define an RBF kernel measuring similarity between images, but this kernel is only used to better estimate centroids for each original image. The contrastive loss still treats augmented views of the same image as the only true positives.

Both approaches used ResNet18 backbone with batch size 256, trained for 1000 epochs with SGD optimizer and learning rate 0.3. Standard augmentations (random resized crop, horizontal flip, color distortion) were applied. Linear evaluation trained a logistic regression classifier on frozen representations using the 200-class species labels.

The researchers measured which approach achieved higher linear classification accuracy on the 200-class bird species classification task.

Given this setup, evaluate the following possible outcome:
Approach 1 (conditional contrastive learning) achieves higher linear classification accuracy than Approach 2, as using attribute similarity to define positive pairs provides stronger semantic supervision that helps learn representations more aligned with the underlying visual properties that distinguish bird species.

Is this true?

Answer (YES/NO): NO